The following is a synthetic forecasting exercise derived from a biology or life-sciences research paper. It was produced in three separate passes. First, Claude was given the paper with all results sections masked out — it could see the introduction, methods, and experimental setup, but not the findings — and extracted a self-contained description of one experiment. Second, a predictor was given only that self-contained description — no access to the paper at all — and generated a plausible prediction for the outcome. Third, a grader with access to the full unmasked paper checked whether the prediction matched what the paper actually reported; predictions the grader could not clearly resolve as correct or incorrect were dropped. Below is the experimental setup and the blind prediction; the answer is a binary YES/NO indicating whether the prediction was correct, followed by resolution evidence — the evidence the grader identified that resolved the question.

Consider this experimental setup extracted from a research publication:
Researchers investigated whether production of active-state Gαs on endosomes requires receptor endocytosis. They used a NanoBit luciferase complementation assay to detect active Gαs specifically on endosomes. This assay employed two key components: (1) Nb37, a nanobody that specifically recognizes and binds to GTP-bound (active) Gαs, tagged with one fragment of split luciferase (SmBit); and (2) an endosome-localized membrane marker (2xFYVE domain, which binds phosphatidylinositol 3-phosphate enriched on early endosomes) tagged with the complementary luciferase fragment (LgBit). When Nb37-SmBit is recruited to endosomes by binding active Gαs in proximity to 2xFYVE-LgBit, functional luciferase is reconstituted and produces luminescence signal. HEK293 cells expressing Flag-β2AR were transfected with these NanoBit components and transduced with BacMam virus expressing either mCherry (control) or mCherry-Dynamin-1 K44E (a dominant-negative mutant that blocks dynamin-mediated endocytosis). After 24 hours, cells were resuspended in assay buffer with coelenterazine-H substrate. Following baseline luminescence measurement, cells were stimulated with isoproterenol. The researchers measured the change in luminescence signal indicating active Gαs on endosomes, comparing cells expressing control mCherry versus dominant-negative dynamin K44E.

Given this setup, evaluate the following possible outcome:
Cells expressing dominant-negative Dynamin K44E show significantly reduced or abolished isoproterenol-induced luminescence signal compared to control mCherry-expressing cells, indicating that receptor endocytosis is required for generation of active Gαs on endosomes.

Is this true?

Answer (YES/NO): YES